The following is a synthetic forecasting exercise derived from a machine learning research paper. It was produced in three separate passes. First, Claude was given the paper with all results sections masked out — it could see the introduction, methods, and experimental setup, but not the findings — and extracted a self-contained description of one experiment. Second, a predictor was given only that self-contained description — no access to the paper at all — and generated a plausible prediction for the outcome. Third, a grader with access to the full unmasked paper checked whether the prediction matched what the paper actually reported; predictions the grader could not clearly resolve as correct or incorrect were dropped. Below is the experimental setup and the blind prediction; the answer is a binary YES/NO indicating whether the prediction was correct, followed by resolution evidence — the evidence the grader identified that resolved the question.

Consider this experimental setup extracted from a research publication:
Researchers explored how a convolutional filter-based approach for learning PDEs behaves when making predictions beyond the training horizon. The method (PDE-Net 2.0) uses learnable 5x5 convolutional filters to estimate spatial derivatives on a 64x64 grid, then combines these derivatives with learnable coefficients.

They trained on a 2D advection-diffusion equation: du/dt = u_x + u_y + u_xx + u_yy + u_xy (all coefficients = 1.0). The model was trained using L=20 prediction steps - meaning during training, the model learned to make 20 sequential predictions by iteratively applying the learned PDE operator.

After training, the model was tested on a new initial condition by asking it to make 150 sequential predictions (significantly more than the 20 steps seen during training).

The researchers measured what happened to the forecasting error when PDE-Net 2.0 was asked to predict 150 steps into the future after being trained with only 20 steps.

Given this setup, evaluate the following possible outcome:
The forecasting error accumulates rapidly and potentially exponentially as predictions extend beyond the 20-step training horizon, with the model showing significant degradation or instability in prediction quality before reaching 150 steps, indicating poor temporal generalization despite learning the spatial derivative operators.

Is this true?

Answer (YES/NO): YES